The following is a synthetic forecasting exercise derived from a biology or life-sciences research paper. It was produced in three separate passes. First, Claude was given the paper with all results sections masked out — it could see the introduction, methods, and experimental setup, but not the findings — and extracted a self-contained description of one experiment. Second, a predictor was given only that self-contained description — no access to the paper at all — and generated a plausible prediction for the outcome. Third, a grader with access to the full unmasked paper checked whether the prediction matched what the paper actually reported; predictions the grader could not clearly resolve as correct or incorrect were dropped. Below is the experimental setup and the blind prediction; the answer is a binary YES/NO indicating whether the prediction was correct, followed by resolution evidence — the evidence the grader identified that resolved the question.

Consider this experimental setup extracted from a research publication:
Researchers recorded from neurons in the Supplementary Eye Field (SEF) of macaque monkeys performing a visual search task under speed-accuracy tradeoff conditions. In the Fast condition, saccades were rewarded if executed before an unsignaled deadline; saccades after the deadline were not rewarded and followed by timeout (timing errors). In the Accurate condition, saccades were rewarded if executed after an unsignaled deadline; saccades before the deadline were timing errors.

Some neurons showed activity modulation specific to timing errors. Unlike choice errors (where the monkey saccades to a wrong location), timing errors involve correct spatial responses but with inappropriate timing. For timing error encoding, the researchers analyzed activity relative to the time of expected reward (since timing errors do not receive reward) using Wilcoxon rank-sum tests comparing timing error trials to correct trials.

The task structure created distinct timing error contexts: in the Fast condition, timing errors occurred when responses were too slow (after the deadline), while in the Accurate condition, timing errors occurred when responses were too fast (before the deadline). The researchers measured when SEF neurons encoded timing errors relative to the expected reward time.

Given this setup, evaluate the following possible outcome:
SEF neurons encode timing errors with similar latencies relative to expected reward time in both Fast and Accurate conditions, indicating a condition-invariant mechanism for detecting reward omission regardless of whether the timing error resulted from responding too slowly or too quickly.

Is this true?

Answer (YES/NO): NO